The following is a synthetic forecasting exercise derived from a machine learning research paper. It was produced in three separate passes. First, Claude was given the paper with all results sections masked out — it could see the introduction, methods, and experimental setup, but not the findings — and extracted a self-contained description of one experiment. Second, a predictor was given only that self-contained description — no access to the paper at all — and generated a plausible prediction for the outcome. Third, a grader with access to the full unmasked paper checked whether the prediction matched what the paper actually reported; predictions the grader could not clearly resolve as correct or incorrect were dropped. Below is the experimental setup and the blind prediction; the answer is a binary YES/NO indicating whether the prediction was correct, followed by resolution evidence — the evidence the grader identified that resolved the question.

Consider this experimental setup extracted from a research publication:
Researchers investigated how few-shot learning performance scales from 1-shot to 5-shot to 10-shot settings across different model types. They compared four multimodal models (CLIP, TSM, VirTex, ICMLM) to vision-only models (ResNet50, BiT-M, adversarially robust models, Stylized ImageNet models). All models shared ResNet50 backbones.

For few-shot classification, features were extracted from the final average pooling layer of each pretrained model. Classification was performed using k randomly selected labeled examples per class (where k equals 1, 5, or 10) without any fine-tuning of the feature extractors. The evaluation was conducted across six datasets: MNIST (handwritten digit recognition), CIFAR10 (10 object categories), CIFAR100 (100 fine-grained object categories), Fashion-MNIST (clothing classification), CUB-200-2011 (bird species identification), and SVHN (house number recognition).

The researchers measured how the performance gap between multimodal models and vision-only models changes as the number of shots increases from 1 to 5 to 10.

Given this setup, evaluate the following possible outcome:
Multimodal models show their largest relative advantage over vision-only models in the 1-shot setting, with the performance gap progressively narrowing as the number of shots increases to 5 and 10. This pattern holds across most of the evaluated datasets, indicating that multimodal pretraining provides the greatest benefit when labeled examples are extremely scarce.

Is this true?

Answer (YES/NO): NO